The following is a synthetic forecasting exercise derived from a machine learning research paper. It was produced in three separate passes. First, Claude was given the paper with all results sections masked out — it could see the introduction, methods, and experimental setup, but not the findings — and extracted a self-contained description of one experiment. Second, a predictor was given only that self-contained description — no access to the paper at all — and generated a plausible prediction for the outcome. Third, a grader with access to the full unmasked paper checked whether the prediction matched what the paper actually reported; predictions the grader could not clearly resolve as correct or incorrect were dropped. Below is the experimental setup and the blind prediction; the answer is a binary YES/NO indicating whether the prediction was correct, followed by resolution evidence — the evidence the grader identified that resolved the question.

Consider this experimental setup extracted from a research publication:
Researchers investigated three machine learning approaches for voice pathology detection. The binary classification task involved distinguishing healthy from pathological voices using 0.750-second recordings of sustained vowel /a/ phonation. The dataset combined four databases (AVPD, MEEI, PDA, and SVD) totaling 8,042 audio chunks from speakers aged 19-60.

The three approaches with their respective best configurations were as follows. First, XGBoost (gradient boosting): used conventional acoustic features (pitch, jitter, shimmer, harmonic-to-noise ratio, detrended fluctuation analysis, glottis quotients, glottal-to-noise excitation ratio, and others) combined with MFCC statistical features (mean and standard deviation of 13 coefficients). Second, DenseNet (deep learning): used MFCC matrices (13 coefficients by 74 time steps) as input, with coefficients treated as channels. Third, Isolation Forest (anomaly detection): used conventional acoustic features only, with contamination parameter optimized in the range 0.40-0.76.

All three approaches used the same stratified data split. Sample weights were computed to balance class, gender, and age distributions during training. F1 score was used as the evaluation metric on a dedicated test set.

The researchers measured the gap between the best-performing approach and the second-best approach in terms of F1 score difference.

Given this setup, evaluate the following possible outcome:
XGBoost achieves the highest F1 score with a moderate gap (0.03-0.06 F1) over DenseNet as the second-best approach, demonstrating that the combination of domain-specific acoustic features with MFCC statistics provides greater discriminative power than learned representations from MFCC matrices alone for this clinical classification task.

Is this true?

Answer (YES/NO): NO